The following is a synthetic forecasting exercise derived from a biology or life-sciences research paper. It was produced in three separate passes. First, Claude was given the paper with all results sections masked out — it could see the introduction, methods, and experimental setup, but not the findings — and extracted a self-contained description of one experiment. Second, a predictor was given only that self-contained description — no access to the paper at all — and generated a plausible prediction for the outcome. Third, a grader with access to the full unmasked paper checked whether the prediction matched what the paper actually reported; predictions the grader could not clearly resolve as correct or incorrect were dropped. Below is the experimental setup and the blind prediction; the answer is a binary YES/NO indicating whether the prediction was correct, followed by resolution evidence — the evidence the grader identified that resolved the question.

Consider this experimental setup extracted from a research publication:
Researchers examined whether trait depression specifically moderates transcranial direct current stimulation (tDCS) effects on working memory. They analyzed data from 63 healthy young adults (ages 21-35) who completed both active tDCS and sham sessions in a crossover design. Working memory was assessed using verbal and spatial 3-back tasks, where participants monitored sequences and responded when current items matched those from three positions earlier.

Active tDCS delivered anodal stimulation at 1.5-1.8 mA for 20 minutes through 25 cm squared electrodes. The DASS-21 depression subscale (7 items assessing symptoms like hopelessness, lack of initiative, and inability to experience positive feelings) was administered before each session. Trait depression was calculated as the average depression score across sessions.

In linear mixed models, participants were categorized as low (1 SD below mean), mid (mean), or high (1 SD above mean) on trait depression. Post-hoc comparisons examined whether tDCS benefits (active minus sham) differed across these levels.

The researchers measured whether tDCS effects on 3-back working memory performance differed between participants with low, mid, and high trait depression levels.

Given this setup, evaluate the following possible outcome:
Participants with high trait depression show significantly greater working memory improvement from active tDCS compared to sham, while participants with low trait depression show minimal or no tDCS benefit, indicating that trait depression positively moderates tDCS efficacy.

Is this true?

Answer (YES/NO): NO